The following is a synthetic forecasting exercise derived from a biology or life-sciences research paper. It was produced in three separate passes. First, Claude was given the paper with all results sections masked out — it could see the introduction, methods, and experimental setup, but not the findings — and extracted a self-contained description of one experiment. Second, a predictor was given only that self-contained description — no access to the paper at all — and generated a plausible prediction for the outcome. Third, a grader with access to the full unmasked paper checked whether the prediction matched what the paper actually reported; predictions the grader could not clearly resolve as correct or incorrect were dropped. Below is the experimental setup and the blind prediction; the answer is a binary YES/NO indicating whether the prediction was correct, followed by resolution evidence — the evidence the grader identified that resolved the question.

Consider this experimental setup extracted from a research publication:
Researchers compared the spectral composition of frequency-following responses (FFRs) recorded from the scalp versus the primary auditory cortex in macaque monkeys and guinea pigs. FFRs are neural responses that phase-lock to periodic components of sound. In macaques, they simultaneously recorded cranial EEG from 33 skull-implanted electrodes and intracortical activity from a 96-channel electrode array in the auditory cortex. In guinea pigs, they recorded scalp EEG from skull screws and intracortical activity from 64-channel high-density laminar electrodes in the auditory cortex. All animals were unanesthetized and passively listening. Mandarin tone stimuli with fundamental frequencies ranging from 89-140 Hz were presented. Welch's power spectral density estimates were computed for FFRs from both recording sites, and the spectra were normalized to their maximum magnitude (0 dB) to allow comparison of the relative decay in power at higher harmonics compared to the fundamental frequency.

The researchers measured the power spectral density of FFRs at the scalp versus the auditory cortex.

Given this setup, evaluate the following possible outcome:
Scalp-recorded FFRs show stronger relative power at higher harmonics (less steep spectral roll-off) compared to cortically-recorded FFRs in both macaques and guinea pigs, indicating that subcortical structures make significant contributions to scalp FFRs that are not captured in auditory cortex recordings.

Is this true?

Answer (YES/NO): YES